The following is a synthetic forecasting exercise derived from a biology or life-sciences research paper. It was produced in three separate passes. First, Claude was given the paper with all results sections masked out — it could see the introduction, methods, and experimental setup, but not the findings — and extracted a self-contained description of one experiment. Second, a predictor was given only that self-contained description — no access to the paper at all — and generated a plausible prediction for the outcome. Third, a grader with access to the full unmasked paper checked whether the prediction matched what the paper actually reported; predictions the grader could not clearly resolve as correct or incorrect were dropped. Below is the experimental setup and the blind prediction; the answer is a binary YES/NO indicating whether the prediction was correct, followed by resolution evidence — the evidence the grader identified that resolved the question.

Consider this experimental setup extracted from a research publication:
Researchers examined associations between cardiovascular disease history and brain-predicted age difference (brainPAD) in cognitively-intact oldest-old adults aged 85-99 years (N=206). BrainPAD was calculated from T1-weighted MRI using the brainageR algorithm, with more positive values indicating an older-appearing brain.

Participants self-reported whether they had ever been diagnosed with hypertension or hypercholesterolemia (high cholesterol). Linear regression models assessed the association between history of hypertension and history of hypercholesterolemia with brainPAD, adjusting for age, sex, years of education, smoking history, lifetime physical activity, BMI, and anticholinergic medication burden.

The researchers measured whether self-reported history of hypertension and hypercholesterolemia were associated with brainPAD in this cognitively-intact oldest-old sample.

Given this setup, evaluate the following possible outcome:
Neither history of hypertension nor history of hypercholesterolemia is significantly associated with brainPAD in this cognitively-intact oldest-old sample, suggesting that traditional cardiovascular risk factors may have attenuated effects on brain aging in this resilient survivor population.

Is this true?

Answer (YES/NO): YES